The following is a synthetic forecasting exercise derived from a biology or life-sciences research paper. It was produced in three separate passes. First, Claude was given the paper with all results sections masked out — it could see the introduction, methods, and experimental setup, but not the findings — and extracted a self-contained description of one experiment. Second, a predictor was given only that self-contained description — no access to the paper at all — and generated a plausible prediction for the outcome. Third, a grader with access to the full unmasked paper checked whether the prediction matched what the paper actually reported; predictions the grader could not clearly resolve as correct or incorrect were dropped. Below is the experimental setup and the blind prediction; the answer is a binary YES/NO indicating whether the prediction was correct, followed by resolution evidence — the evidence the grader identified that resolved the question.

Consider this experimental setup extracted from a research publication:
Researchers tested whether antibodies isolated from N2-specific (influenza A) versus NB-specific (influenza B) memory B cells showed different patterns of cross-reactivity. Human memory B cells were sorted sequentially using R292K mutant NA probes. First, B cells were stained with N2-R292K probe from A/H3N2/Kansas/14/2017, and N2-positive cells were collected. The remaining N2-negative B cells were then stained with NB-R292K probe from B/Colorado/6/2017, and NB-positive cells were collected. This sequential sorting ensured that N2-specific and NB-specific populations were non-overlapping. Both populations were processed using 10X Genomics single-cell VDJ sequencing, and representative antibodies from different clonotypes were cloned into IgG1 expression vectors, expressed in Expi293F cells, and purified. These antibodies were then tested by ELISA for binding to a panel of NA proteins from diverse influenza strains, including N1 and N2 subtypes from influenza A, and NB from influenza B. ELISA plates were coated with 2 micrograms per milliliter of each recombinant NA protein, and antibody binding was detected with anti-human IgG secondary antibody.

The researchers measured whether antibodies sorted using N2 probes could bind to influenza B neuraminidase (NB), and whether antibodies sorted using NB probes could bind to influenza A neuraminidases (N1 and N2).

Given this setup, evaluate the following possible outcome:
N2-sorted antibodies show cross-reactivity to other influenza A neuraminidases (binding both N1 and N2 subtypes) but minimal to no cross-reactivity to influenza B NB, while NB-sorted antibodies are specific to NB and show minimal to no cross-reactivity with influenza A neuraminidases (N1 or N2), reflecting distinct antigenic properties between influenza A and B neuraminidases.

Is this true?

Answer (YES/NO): NO